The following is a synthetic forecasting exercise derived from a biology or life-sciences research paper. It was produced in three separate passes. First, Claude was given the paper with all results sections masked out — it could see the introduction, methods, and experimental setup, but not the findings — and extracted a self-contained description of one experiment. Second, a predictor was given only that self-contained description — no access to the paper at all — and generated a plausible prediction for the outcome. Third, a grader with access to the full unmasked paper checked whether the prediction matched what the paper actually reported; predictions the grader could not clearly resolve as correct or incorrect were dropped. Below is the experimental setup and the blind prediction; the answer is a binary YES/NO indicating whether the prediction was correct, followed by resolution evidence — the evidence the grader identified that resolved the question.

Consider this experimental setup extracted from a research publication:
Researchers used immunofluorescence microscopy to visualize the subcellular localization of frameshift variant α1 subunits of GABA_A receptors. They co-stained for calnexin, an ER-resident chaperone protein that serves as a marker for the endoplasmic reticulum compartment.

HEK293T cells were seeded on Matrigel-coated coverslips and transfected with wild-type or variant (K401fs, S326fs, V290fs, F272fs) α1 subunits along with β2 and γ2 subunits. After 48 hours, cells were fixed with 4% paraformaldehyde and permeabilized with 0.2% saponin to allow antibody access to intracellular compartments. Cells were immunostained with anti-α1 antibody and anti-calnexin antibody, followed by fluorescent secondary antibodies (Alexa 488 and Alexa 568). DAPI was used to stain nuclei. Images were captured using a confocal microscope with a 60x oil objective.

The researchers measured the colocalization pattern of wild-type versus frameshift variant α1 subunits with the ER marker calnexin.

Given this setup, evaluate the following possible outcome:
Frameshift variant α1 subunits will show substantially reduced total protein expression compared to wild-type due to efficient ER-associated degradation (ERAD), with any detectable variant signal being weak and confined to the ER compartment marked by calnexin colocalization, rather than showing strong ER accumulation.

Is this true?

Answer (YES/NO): NO